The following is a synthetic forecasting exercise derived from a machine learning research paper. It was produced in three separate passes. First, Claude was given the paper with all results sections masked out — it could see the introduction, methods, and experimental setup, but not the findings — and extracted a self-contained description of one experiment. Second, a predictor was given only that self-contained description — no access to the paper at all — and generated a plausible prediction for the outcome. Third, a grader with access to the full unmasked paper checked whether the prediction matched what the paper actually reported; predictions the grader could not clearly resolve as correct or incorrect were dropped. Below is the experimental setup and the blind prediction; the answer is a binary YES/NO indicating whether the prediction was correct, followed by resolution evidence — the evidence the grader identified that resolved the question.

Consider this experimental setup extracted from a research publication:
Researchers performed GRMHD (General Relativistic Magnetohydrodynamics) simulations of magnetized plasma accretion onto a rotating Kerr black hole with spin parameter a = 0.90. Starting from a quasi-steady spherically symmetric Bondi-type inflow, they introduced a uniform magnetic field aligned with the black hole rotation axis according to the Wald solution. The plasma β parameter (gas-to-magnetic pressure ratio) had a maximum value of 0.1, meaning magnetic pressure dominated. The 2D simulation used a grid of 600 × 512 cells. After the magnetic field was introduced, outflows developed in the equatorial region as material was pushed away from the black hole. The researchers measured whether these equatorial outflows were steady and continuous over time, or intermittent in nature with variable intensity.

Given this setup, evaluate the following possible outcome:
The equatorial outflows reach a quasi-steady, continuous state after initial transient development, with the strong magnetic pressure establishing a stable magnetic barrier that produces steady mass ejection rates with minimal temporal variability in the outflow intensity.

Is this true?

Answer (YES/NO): NO